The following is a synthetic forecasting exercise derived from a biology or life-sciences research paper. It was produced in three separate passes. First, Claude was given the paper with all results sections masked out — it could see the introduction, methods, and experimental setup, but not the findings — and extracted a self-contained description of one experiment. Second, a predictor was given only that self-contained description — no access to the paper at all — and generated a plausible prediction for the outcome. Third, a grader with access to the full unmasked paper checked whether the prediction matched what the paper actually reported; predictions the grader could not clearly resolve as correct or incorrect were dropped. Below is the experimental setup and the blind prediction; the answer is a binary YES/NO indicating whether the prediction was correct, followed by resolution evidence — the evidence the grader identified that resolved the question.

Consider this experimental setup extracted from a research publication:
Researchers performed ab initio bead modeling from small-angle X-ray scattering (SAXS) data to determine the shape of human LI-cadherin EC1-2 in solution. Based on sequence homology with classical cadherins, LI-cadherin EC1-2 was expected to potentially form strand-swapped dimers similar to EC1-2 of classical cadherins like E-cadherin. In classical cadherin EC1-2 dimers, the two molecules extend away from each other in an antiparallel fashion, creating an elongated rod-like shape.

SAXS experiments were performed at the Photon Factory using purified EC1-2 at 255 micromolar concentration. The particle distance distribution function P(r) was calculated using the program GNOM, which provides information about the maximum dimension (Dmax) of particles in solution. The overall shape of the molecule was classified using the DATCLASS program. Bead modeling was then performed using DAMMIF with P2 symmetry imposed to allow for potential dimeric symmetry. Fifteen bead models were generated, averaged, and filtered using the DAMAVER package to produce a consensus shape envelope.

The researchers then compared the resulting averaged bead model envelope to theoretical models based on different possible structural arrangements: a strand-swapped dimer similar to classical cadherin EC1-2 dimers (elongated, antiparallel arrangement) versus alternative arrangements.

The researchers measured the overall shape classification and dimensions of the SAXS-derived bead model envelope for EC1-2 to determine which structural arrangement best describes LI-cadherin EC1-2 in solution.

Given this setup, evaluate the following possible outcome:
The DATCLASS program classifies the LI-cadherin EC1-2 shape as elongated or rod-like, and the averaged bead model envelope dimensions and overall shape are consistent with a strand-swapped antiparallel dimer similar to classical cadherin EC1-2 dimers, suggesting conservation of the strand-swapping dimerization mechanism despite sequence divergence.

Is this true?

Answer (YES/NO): NO